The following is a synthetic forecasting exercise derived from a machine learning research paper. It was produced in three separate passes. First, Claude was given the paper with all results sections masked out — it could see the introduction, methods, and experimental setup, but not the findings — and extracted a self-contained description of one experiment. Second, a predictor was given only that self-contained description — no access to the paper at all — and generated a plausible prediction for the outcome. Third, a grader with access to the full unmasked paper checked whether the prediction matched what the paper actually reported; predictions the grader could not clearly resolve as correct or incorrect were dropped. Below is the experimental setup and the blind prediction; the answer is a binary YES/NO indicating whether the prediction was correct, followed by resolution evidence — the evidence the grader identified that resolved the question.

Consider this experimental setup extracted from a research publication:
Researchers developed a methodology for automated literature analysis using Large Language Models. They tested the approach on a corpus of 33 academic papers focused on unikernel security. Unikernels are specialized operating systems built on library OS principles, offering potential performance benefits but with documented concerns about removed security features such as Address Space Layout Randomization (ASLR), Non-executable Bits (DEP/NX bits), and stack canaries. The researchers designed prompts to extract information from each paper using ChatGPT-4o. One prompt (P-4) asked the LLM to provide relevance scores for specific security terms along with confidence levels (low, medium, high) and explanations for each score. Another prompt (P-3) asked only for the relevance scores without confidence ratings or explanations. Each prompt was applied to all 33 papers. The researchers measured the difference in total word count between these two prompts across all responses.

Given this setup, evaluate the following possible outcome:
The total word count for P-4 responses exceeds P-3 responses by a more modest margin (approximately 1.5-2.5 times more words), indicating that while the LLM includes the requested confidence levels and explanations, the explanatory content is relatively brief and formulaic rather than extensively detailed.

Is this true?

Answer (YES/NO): NO